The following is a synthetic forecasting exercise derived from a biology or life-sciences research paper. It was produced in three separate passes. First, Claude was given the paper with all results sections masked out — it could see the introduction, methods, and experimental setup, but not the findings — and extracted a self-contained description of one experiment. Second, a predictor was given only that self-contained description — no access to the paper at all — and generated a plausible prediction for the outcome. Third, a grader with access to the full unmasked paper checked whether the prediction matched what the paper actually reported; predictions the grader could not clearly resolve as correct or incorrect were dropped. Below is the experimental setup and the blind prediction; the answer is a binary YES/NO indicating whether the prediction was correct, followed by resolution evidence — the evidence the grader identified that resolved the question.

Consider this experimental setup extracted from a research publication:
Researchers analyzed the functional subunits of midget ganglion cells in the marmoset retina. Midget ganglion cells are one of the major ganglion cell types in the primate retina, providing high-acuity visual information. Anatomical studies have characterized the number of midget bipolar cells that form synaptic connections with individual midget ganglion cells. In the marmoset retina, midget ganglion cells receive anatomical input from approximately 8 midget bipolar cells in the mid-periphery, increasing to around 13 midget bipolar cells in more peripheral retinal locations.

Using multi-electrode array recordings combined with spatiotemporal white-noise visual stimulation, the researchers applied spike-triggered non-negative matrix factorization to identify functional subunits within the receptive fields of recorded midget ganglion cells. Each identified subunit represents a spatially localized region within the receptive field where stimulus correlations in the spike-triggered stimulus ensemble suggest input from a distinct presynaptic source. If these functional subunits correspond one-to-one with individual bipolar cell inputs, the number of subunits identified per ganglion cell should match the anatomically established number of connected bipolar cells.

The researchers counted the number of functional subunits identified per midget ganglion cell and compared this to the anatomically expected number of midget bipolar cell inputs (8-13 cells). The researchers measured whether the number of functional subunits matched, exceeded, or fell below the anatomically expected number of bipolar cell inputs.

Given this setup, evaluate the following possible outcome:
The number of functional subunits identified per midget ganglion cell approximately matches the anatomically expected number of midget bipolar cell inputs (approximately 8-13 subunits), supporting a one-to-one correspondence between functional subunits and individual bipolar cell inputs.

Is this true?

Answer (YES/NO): NO